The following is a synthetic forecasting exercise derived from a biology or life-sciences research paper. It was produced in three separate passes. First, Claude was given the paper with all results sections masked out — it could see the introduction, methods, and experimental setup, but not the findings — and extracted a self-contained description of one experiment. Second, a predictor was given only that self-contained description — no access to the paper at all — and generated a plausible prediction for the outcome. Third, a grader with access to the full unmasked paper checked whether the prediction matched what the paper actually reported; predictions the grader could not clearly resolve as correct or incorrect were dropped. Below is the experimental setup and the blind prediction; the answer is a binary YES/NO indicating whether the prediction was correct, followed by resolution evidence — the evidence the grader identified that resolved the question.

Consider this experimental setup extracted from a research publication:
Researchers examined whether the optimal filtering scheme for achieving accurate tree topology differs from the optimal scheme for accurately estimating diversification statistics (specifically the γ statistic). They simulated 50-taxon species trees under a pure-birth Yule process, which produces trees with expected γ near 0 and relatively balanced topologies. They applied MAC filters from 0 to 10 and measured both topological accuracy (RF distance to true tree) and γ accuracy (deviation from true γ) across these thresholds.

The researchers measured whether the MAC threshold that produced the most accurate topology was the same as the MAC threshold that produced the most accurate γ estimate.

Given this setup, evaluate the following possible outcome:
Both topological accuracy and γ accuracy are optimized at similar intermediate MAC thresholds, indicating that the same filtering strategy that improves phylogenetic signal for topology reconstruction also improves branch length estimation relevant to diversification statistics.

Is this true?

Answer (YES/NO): NO